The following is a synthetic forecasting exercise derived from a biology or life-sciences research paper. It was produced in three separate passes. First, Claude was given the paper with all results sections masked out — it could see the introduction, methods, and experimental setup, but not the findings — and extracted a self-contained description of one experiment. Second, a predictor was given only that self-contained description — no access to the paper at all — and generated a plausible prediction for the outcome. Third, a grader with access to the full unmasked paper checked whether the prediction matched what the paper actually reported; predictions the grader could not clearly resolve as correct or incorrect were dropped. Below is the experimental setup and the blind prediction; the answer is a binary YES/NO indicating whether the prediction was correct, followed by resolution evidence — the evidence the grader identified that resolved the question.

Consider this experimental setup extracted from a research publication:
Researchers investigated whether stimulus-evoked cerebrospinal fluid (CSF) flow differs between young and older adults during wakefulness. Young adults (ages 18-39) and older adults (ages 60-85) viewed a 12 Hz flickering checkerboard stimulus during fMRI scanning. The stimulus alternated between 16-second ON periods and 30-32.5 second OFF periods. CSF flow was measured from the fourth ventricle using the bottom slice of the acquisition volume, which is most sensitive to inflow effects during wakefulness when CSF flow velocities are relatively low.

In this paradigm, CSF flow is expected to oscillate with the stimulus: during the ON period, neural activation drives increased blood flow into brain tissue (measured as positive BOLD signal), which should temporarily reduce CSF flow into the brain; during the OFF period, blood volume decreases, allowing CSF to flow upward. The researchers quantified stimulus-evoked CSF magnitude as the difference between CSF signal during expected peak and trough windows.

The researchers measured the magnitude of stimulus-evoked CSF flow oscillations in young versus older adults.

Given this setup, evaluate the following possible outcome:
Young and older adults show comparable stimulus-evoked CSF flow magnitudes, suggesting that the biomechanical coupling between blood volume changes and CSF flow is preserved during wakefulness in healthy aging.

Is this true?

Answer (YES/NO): NO